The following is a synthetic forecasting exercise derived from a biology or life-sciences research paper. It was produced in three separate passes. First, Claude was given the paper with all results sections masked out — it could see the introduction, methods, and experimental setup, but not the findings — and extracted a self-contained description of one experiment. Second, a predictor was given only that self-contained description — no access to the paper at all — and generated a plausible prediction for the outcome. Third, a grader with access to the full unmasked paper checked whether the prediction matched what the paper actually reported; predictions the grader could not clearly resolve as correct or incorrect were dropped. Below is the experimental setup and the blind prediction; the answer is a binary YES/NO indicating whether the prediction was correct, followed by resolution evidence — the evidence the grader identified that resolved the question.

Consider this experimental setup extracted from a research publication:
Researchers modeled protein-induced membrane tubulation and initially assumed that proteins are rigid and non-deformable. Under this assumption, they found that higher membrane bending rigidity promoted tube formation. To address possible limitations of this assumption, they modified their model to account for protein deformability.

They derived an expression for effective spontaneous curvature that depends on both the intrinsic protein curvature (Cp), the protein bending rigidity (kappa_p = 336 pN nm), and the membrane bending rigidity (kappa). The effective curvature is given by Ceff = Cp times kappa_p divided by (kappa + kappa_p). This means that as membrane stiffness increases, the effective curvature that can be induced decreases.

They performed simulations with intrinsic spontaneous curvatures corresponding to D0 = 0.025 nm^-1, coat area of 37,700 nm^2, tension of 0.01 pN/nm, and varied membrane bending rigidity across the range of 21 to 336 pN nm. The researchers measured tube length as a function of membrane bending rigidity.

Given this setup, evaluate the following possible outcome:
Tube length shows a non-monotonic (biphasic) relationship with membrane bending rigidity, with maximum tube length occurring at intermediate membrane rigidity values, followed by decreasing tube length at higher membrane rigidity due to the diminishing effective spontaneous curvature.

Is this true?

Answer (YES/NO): YES